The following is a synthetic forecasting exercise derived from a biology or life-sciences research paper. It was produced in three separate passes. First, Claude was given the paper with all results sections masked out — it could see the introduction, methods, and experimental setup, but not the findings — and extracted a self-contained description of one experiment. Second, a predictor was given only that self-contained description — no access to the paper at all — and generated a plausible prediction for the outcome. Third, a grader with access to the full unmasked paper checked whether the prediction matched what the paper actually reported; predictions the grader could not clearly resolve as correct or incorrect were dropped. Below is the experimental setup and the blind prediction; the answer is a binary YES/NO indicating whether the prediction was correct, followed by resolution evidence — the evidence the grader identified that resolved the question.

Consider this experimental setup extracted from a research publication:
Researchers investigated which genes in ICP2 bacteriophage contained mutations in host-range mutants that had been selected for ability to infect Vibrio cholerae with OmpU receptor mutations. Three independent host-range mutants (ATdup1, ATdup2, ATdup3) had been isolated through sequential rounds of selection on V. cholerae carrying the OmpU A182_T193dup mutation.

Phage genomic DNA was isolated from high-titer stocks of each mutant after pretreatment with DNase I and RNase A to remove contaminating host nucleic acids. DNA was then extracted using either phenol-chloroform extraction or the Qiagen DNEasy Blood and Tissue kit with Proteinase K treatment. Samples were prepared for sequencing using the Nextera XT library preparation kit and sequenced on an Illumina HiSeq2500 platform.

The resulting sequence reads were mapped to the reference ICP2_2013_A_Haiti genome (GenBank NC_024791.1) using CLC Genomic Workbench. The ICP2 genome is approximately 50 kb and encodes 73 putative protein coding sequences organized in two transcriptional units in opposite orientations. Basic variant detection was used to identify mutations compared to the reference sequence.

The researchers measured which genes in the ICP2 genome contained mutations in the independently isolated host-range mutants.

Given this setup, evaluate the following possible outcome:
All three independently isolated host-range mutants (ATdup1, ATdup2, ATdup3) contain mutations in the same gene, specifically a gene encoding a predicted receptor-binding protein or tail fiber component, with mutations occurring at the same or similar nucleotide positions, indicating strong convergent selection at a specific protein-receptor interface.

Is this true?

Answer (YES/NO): NO